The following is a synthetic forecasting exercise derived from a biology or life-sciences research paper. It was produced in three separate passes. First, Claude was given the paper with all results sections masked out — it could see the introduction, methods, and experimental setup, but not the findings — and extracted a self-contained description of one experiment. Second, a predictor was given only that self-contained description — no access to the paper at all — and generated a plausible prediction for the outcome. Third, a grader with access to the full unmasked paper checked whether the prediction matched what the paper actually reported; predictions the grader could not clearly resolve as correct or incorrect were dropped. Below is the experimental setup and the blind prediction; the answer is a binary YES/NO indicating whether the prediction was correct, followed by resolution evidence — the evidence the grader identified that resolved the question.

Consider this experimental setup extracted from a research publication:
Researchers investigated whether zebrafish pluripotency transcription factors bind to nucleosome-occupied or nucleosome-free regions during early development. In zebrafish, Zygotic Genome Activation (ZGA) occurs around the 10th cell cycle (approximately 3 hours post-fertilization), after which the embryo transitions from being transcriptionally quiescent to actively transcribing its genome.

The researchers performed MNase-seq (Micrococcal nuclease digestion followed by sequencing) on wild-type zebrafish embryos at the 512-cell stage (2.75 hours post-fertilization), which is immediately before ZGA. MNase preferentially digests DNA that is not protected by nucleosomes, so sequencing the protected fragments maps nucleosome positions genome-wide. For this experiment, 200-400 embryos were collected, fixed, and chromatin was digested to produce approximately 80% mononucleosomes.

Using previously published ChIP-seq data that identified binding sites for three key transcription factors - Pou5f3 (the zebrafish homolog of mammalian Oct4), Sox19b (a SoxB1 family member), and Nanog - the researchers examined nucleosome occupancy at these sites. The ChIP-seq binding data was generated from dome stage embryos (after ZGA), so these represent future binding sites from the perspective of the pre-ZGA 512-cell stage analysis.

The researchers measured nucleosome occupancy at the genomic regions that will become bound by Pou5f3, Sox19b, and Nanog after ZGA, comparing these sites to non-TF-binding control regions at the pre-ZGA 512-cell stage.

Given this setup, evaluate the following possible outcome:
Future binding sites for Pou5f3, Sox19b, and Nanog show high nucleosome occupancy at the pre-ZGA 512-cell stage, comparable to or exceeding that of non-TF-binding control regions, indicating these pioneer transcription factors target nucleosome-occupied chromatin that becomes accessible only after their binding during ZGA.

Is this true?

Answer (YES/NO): YES